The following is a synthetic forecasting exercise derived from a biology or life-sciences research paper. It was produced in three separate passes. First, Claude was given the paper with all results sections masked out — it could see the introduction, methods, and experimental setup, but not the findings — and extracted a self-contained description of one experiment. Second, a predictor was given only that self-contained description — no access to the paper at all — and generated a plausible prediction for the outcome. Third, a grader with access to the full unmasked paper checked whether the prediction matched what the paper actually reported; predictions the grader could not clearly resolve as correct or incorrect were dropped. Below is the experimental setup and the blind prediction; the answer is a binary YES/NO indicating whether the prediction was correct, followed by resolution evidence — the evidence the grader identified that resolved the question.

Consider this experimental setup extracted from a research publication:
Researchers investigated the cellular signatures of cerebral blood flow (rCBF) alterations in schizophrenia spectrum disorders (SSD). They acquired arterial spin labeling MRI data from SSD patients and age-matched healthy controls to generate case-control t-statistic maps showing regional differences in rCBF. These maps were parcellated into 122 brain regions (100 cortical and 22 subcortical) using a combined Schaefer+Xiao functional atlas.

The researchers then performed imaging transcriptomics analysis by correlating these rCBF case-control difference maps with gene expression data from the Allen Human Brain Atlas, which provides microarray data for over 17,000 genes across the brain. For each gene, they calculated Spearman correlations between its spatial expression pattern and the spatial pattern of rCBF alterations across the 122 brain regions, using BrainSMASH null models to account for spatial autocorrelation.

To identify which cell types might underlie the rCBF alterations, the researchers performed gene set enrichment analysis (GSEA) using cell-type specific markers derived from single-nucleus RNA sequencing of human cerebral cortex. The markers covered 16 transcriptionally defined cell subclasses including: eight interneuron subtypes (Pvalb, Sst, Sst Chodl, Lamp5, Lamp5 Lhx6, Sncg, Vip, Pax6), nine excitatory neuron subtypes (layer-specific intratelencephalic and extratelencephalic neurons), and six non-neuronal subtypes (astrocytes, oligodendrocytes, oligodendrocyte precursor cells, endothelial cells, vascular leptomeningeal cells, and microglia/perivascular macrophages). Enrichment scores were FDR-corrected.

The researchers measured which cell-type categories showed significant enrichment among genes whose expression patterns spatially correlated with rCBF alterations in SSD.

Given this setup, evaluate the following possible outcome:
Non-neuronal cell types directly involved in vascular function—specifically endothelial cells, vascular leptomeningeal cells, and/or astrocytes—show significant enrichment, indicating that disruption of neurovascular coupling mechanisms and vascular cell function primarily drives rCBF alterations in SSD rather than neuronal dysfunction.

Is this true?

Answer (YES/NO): YES